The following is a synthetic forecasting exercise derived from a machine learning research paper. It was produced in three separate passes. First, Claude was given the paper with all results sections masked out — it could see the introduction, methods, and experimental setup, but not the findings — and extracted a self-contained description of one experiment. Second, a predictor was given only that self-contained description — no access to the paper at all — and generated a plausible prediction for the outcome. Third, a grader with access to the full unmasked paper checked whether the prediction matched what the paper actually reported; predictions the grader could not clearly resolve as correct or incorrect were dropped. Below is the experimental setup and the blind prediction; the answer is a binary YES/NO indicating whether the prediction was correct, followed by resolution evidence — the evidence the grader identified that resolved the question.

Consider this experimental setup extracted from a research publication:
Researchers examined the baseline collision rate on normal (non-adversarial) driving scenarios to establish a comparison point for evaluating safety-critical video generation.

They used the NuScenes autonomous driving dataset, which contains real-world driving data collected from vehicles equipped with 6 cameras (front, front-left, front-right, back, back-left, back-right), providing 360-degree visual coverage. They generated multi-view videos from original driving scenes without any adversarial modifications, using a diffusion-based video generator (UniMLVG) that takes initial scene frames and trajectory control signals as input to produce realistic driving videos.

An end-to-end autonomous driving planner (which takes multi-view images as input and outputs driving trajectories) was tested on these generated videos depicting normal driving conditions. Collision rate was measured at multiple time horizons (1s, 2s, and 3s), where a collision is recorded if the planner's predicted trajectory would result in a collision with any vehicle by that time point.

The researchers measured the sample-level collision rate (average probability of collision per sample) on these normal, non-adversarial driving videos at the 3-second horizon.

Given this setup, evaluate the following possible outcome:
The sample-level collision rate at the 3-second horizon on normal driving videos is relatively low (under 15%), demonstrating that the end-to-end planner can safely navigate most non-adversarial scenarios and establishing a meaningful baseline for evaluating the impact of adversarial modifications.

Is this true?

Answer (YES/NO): YES